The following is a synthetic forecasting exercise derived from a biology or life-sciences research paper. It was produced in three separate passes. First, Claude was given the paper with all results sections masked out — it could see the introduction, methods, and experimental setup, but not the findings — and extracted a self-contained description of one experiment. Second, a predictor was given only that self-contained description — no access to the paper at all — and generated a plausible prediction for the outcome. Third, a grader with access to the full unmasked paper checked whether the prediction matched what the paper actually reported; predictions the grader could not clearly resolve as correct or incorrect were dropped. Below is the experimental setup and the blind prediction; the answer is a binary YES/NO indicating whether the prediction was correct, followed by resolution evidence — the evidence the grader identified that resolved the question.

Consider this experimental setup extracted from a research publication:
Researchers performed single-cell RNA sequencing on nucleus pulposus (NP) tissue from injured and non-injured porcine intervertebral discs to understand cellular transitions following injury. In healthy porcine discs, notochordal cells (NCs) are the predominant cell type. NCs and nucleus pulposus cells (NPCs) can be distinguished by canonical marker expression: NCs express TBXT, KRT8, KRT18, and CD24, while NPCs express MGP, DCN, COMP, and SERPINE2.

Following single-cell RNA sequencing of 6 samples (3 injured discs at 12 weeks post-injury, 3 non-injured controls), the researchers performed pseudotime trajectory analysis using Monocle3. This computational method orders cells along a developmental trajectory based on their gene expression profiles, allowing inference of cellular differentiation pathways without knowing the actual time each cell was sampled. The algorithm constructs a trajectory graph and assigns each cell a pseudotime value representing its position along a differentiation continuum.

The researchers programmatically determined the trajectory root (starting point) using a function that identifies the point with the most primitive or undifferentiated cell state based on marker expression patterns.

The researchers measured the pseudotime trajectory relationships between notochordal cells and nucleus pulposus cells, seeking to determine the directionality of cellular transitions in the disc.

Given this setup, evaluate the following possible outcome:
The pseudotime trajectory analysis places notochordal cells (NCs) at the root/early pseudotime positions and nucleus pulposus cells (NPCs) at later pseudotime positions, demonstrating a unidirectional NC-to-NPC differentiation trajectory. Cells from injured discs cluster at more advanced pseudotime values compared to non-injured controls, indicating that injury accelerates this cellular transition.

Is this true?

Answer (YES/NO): YES